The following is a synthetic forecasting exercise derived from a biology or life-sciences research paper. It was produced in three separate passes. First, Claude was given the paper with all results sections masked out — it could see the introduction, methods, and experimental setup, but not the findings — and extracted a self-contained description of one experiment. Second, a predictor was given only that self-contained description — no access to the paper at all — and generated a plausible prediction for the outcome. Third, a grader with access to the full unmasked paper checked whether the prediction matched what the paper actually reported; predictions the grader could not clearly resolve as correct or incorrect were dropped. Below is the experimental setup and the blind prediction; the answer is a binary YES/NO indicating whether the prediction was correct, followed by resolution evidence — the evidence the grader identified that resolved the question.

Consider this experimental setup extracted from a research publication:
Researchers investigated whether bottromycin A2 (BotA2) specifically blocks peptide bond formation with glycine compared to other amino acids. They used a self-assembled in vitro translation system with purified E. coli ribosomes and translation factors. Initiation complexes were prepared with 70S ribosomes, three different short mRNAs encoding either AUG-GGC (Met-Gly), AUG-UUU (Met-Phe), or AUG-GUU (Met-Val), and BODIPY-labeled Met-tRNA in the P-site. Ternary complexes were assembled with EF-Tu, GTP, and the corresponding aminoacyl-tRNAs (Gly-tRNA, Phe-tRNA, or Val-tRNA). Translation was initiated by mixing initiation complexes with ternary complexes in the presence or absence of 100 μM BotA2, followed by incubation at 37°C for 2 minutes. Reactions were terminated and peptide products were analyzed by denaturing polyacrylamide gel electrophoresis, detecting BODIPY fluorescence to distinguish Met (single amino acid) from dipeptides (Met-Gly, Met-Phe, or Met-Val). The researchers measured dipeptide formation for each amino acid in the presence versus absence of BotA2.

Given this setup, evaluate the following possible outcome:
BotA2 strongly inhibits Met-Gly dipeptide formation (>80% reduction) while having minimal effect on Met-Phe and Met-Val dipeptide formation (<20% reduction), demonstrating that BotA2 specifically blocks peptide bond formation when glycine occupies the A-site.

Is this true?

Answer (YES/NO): YES